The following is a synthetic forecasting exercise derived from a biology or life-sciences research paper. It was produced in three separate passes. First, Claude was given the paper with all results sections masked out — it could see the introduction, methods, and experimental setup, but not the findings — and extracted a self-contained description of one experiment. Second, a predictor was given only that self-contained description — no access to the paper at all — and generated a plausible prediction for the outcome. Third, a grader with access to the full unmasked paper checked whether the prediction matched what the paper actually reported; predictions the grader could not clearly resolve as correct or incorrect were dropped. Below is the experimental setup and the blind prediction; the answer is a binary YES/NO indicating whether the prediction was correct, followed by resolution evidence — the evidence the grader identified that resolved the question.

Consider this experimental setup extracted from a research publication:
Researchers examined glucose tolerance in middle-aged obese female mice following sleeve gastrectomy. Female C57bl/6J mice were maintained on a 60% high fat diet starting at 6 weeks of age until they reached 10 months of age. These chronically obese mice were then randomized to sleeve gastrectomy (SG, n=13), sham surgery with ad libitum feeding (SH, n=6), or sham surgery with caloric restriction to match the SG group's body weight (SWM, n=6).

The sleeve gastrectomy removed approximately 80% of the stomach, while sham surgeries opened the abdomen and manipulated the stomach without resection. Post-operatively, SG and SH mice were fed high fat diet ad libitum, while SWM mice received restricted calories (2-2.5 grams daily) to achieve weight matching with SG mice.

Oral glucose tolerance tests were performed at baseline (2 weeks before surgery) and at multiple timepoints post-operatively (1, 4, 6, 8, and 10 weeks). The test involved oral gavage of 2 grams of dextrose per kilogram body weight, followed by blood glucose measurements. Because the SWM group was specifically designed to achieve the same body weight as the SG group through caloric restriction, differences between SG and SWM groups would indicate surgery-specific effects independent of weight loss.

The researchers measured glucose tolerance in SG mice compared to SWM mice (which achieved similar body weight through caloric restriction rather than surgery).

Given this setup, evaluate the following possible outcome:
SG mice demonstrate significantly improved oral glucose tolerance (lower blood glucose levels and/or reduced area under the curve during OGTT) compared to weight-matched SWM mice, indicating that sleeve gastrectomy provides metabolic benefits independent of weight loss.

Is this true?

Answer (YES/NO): YES